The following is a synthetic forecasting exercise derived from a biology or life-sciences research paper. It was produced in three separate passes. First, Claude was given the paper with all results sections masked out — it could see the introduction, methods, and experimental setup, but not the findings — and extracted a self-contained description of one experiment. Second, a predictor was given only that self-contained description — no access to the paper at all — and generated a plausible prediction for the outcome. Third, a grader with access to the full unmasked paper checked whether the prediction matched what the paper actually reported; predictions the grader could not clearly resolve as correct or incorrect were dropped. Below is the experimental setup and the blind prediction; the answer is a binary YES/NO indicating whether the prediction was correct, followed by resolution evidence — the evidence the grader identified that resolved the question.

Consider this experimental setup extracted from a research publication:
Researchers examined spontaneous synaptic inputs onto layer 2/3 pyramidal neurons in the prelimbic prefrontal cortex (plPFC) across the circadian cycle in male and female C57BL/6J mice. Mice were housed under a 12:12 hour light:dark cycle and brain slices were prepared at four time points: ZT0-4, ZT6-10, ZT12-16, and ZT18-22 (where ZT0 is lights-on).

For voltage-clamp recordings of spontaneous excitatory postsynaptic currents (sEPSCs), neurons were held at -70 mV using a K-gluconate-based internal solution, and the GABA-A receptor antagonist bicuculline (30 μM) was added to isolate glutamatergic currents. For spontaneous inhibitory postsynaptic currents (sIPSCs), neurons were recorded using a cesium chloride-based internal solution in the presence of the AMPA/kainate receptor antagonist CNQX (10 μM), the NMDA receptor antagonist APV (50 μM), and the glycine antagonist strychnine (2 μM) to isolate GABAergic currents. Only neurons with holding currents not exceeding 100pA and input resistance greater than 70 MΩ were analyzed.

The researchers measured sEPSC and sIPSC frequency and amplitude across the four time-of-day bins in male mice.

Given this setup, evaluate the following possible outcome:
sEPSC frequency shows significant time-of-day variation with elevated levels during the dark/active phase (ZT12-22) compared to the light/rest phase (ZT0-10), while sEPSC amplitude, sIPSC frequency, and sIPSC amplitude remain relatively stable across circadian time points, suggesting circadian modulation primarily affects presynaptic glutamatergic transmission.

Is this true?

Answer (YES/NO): NO